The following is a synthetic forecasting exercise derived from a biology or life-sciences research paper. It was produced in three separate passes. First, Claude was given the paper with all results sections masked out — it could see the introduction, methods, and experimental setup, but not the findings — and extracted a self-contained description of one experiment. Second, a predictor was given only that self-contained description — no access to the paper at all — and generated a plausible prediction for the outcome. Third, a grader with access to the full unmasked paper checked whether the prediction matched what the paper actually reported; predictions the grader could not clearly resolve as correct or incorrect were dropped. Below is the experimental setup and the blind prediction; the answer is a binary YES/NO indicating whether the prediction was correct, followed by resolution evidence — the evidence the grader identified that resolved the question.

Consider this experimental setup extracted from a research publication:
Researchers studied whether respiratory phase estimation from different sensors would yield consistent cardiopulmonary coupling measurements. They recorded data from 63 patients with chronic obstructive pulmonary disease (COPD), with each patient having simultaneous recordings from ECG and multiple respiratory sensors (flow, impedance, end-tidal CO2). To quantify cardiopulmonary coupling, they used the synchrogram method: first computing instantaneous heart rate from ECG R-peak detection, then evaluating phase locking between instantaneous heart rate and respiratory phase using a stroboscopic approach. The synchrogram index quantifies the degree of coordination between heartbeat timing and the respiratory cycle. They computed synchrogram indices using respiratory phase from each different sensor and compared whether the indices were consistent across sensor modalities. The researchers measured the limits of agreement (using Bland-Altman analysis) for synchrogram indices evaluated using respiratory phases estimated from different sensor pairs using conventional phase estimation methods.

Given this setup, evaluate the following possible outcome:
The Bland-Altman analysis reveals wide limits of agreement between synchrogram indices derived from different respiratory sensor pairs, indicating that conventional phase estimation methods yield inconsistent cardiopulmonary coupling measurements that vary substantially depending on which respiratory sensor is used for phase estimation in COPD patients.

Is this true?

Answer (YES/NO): YES